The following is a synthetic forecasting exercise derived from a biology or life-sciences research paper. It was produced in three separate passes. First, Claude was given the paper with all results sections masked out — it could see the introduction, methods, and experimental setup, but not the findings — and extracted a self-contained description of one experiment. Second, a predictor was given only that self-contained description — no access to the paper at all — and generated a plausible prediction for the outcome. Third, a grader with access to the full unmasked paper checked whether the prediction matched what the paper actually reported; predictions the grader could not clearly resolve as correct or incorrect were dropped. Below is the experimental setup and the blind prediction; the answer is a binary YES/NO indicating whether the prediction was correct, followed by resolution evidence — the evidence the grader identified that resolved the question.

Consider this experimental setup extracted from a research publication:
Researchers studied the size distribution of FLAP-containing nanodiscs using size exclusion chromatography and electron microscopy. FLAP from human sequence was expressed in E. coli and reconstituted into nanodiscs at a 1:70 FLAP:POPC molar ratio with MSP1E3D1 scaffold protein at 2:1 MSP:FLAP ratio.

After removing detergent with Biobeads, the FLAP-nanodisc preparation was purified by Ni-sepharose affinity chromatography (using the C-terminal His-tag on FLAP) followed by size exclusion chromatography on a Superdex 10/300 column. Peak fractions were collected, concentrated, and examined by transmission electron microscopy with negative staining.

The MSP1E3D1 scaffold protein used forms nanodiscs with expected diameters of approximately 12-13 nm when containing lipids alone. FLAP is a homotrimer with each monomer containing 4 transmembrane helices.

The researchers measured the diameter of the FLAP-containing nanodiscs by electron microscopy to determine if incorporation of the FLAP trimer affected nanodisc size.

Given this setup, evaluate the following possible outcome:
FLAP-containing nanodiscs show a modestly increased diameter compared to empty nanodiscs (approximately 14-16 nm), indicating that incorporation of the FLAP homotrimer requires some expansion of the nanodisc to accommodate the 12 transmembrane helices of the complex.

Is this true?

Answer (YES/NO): NO